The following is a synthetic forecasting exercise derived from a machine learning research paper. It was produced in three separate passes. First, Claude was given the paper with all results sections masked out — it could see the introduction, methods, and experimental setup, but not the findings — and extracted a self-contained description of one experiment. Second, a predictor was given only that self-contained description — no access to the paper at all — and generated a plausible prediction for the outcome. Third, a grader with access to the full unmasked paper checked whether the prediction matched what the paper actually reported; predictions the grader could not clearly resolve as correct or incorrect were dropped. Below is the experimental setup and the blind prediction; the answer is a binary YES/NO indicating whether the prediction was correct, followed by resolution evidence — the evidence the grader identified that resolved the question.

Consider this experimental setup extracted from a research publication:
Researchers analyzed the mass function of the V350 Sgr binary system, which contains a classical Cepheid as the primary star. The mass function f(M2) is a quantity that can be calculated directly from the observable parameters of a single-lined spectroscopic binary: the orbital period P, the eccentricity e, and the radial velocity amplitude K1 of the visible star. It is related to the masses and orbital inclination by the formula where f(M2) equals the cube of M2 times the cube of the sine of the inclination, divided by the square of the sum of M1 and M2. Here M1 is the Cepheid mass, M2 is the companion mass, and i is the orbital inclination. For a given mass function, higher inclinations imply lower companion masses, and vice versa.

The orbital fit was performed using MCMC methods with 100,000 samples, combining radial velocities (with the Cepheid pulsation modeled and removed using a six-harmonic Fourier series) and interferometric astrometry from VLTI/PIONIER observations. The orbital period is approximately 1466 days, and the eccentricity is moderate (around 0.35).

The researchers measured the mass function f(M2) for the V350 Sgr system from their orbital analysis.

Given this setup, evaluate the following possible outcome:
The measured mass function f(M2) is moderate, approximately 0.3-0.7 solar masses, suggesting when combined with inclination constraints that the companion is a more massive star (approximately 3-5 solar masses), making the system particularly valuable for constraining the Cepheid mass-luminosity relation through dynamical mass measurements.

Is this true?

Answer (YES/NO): NO